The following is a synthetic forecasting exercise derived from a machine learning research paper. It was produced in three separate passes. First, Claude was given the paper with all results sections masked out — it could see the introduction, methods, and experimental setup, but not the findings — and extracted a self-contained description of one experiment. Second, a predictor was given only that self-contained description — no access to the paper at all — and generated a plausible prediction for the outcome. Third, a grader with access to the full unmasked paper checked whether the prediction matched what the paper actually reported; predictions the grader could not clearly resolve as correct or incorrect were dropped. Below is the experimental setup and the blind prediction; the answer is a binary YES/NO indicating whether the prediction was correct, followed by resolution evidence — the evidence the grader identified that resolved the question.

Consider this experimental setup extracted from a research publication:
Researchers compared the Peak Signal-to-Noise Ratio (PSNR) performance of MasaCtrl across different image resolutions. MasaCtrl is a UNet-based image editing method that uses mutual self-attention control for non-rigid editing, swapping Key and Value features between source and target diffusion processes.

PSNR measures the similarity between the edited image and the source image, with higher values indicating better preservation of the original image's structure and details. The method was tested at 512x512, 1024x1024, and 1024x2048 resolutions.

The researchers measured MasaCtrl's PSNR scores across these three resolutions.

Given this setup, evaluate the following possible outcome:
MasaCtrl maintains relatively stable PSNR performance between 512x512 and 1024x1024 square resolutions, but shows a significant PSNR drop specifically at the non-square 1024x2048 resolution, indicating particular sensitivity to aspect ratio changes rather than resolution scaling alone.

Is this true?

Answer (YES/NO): NO